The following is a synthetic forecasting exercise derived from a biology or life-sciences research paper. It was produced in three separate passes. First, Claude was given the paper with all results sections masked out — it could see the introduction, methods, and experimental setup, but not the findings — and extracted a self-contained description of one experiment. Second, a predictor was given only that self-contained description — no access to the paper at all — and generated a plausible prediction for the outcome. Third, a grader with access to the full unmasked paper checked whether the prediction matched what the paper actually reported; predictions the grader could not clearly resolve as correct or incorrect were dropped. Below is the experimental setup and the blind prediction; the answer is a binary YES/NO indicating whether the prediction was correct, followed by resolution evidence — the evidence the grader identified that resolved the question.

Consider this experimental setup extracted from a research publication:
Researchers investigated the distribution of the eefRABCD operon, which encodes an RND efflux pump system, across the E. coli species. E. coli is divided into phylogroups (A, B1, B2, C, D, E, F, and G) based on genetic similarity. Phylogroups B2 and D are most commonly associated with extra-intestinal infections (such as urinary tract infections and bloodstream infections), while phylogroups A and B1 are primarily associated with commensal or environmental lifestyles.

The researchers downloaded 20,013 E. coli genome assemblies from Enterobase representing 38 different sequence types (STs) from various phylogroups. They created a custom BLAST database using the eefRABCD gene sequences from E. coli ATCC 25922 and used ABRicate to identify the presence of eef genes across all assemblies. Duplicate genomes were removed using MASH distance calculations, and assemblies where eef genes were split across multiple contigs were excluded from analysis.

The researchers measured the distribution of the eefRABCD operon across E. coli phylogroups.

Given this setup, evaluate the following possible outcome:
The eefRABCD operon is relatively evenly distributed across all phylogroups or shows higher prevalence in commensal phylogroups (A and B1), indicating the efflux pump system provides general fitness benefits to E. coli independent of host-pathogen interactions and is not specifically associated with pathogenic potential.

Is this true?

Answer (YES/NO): NO